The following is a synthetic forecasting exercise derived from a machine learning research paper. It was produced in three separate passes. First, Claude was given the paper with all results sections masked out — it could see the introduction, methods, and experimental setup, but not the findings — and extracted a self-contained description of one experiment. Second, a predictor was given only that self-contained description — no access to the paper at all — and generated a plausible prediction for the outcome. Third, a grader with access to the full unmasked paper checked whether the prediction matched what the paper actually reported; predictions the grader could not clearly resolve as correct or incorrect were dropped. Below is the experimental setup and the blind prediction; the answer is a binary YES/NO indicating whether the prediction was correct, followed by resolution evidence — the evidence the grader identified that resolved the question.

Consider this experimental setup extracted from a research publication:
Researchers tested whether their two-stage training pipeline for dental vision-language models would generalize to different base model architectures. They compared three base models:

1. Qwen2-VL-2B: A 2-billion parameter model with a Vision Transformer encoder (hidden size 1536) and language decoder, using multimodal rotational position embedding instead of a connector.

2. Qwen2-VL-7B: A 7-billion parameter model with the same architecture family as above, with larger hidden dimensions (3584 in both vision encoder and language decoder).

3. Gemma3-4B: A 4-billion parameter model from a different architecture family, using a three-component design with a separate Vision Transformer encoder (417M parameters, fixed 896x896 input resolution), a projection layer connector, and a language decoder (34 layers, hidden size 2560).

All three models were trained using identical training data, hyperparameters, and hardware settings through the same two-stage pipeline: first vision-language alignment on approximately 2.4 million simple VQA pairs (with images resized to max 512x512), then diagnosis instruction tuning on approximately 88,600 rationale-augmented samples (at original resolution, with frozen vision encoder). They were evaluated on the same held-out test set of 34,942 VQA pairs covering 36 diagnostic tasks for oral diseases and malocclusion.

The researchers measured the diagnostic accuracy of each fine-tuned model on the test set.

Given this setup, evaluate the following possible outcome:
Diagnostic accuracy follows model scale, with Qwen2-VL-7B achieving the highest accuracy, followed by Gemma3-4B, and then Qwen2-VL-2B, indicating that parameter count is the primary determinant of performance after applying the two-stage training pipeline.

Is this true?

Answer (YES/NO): NO